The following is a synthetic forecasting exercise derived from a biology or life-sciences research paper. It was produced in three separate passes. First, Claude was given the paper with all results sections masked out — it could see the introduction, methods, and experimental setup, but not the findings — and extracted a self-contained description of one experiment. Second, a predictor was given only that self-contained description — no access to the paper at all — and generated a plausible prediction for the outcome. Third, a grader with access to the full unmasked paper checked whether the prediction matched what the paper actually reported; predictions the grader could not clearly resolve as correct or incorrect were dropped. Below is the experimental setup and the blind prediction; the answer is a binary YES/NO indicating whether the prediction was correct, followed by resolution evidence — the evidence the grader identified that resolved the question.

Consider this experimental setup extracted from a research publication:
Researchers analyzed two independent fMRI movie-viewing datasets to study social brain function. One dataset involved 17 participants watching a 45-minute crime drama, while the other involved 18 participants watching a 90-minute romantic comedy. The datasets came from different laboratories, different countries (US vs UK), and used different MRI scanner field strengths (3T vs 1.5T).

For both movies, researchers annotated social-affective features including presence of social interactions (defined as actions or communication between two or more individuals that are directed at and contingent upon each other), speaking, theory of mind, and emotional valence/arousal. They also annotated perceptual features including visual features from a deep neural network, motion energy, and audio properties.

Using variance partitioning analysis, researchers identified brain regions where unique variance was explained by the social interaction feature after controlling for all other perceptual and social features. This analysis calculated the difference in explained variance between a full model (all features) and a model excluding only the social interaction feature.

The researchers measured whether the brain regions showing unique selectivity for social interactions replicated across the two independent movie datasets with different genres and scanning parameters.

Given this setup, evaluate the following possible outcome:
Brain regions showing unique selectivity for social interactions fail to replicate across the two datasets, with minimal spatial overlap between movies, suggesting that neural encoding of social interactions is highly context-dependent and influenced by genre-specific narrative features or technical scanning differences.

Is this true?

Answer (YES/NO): NO